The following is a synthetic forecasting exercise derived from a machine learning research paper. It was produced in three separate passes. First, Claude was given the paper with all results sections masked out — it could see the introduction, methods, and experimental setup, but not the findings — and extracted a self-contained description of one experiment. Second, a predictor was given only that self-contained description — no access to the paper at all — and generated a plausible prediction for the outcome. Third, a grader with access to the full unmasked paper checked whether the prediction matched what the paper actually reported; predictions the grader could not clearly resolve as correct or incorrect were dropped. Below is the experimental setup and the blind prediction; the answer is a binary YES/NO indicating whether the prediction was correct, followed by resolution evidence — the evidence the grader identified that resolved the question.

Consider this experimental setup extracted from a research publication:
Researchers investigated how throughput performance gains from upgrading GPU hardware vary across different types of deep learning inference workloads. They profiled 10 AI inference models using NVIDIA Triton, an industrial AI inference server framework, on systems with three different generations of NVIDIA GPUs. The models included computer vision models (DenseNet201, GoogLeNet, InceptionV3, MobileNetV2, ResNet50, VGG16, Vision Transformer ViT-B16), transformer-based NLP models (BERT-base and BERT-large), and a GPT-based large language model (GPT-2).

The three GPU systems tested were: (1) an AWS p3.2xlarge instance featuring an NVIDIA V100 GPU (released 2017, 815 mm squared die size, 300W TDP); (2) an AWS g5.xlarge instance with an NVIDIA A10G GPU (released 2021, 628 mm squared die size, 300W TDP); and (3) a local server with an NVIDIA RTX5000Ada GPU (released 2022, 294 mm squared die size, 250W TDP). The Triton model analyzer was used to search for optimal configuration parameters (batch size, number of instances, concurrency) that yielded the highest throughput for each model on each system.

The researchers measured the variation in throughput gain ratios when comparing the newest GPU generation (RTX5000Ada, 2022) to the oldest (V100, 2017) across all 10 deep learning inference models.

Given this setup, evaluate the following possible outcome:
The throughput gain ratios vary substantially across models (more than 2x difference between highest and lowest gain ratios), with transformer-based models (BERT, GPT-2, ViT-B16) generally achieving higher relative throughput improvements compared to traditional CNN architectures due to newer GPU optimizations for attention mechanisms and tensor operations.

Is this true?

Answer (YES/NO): NO